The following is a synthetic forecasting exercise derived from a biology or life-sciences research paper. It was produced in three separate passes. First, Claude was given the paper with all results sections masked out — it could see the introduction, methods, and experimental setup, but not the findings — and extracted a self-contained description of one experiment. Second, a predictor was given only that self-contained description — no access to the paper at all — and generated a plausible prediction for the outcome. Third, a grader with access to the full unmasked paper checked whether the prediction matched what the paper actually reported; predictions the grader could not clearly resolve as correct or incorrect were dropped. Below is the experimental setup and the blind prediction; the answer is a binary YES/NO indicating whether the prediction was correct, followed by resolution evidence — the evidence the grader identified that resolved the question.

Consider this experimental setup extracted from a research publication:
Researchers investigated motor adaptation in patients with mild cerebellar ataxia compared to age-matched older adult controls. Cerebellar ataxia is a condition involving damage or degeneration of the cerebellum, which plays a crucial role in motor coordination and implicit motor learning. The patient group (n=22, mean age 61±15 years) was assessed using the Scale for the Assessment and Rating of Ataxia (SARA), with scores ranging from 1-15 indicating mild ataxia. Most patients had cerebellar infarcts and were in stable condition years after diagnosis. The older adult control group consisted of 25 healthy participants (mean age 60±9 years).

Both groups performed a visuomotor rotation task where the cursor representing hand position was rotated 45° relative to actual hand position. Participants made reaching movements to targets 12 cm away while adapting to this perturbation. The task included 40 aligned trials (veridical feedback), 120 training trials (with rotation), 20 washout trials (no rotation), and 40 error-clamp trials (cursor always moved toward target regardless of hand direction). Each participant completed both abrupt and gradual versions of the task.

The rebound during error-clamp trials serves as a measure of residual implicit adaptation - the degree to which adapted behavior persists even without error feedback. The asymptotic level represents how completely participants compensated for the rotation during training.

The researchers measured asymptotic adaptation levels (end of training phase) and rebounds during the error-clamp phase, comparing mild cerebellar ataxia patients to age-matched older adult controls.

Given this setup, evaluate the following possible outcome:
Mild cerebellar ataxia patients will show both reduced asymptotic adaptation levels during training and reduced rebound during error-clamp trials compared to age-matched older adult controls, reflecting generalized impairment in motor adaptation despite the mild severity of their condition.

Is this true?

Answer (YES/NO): NO